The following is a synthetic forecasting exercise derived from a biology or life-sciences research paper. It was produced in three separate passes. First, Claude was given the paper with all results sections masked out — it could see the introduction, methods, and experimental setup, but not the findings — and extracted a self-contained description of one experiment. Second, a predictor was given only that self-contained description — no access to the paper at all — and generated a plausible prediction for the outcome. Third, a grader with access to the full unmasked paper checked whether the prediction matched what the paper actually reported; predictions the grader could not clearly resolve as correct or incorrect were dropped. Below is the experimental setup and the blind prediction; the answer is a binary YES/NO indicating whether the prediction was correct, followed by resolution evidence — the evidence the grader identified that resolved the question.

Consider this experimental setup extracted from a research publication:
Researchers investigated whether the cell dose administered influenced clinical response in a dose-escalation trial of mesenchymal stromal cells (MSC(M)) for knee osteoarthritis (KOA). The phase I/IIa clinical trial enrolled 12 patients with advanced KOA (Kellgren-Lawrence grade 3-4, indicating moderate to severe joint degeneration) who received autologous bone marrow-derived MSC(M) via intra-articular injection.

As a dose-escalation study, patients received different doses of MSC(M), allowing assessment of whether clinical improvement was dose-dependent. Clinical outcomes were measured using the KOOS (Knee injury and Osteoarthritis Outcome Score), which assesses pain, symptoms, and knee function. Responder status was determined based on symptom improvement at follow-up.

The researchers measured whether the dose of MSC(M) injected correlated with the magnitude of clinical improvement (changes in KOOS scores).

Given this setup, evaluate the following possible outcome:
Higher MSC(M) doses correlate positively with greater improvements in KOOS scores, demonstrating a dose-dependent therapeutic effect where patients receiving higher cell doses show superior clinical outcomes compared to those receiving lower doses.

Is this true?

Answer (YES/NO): NO